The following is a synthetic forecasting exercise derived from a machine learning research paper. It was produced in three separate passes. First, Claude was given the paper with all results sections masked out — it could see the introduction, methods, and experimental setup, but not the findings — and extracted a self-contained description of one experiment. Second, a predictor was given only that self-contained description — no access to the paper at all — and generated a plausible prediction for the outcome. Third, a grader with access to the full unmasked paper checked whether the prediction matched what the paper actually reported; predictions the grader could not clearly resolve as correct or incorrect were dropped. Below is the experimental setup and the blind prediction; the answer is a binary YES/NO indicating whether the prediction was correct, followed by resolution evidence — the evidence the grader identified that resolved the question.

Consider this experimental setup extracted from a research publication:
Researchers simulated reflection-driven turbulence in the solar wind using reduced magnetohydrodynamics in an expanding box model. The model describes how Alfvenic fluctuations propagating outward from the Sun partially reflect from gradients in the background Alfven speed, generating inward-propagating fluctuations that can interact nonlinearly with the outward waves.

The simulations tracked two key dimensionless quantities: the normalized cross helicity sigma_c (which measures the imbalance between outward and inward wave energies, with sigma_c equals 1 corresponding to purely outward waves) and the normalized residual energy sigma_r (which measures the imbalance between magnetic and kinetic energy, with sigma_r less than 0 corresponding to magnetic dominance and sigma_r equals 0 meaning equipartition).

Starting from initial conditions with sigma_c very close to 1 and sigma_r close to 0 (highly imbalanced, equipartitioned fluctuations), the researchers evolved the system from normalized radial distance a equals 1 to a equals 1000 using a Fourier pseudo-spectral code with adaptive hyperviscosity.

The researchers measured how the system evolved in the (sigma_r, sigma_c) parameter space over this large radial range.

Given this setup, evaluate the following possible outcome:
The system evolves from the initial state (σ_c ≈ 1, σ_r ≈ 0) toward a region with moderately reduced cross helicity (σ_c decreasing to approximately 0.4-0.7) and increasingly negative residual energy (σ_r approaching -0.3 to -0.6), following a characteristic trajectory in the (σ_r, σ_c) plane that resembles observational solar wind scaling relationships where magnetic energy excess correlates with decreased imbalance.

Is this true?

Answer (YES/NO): NO